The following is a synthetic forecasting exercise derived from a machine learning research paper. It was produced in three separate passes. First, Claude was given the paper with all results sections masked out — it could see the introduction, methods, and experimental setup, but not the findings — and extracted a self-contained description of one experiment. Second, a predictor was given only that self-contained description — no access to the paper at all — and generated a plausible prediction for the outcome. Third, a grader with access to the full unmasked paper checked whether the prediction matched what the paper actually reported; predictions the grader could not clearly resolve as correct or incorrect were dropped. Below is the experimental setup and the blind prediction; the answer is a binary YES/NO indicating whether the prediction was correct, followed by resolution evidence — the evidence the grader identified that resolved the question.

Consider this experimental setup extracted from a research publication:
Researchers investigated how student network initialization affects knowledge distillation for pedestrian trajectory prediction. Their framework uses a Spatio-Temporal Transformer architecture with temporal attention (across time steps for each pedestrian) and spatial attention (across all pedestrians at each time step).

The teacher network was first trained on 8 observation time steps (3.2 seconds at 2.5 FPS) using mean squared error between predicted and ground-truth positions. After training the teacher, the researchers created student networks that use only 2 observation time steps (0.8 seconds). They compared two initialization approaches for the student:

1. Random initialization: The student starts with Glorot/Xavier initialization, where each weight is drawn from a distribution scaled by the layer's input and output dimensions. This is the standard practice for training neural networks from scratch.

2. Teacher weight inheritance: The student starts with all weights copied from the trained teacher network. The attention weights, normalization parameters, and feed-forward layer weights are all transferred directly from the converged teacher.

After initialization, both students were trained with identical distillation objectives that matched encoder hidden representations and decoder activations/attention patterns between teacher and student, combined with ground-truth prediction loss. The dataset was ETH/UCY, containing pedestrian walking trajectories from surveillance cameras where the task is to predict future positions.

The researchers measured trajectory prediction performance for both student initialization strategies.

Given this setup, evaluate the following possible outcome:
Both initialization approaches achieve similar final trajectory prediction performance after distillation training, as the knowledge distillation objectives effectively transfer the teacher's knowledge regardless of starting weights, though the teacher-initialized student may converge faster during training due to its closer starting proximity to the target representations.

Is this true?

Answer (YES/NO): NO